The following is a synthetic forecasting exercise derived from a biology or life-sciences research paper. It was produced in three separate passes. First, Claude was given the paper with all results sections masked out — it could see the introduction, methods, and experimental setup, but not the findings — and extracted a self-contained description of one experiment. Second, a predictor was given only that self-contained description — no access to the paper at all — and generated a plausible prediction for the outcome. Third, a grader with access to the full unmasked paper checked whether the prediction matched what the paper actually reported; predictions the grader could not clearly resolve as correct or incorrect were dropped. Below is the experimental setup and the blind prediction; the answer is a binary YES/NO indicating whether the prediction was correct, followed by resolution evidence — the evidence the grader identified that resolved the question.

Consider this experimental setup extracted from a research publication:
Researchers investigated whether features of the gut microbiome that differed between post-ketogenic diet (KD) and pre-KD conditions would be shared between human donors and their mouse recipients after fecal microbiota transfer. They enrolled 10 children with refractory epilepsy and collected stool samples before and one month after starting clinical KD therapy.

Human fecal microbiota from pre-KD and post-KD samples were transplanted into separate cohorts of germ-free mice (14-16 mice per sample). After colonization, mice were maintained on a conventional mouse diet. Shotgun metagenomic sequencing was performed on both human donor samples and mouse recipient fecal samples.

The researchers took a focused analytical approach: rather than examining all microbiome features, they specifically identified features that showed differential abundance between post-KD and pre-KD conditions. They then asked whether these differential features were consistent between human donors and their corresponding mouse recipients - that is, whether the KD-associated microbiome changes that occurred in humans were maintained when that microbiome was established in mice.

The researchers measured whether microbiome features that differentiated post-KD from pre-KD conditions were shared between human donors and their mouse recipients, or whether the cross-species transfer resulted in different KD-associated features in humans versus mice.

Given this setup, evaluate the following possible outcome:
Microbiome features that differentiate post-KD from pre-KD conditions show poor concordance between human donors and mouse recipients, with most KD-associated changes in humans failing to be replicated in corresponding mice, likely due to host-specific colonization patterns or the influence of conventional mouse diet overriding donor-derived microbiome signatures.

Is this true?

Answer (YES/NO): NO